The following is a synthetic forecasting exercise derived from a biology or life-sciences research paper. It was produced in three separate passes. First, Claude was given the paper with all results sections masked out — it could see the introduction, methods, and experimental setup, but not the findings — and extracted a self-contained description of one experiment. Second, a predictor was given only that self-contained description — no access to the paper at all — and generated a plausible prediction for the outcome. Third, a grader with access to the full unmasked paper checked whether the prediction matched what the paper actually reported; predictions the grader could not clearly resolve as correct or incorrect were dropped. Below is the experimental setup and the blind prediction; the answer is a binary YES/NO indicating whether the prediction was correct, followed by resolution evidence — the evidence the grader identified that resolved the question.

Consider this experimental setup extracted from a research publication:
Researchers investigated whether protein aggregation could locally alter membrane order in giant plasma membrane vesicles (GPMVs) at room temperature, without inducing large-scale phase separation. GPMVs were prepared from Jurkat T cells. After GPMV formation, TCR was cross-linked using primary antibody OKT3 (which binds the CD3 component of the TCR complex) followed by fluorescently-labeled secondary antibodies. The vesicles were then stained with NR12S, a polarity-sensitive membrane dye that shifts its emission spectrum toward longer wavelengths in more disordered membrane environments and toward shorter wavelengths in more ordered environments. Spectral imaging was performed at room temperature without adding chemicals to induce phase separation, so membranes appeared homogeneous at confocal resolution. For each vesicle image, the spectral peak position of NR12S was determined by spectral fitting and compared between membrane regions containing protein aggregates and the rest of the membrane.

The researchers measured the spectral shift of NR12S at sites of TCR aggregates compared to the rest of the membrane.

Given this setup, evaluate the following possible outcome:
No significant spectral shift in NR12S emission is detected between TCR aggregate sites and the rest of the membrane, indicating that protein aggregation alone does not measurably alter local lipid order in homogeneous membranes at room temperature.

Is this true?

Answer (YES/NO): NO